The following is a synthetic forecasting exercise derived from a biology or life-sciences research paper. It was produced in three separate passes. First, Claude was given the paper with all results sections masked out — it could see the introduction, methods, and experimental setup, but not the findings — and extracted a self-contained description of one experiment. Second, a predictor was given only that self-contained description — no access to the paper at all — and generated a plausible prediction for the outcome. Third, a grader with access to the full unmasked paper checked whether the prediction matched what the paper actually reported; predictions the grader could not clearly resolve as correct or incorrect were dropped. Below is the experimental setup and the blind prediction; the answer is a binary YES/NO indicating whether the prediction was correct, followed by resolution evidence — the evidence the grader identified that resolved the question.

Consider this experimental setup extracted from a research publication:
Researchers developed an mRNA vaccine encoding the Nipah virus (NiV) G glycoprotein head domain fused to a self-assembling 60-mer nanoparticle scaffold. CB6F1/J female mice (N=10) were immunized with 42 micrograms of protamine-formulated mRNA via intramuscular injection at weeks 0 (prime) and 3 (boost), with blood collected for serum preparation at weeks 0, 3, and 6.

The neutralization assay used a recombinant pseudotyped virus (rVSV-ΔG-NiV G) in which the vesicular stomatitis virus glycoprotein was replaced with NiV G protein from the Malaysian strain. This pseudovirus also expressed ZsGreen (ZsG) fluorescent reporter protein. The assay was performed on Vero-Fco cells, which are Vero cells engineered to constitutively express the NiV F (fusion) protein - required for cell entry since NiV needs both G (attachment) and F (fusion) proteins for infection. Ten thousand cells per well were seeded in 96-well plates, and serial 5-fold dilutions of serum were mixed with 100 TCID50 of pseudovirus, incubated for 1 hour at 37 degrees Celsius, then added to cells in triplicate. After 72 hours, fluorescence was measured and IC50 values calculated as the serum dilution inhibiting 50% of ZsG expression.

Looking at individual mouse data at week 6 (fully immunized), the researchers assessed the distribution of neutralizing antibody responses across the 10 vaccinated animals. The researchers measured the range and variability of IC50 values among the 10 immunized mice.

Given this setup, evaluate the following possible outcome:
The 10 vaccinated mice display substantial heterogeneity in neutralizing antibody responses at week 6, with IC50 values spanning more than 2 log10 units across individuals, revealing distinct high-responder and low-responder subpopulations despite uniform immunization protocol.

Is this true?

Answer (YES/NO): NO